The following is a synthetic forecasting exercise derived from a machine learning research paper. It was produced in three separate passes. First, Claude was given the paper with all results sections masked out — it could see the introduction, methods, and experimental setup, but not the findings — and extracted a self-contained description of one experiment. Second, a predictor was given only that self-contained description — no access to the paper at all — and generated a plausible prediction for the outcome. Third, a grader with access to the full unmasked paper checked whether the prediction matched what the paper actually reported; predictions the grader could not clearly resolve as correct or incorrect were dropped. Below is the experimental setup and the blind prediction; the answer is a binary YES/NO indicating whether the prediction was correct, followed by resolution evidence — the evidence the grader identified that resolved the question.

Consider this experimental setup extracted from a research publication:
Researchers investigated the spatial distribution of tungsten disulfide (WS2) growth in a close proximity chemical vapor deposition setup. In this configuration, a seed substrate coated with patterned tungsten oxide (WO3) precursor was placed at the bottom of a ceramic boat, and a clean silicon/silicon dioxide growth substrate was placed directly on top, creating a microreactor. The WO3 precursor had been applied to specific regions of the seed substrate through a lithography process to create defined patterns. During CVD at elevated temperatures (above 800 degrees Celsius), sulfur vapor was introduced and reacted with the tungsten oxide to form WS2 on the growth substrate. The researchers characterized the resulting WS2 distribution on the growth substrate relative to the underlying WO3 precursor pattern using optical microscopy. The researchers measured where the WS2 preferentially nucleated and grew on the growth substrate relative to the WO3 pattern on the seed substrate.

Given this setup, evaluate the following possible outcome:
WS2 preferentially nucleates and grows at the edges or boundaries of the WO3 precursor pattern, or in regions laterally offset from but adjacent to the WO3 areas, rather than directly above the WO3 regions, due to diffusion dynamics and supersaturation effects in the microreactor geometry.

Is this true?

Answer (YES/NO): YES